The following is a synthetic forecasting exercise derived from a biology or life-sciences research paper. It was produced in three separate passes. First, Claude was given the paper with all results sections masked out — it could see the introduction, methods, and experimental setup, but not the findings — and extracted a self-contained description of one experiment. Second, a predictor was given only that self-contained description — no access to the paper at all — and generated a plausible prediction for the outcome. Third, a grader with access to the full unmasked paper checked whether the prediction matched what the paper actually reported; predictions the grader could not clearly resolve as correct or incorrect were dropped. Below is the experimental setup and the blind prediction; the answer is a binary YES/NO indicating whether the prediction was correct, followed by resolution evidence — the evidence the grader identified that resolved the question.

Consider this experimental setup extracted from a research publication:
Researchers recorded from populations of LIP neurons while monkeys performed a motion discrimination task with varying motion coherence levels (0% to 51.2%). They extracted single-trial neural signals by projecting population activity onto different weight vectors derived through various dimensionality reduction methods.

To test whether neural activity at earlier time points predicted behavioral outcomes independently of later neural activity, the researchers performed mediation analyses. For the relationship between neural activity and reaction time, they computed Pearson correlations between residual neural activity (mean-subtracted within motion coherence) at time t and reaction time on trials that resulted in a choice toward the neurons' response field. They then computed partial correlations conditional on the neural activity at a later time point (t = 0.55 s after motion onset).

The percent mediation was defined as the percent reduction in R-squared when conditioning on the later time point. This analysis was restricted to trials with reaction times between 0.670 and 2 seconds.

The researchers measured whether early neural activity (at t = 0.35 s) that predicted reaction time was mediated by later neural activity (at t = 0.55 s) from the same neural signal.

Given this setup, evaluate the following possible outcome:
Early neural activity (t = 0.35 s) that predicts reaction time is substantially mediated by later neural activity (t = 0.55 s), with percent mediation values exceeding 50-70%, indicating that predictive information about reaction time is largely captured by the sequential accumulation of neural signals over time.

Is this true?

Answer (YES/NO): YES